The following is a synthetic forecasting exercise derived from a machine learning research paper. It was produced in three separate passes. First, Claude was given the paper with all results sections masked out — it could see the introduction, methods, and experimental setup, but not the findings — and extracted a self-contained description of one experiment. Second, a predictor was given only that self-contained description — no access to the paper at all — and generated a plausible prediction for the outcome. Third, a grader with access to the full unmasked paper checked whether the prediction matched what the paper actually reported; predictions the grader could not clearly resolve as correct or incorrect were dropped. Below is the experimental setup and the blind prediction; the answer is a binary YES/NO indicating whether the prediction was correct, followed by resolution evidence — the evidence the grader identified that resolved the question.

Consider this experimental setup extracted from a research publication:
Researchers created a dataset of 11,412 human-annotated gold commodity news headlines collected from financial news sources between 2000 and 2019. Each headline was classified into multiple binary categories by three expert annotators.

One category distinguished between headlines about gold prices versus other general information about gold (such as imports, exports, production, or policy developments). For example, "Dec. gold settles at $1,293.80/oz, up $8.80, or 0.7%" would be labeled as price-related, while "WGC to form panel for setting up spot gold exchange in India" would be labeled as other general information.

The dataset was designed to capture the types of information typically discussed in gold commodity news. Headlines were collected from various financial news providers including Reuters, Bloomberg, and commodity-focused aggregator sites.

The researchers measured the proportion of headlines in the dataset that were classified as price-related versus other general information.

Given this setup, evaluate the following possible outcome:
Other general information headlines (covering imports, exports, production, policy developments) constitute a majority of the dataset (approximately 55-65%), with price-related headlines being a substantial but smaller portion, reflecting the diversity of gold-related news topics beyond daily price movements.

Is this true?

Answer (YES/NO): NO